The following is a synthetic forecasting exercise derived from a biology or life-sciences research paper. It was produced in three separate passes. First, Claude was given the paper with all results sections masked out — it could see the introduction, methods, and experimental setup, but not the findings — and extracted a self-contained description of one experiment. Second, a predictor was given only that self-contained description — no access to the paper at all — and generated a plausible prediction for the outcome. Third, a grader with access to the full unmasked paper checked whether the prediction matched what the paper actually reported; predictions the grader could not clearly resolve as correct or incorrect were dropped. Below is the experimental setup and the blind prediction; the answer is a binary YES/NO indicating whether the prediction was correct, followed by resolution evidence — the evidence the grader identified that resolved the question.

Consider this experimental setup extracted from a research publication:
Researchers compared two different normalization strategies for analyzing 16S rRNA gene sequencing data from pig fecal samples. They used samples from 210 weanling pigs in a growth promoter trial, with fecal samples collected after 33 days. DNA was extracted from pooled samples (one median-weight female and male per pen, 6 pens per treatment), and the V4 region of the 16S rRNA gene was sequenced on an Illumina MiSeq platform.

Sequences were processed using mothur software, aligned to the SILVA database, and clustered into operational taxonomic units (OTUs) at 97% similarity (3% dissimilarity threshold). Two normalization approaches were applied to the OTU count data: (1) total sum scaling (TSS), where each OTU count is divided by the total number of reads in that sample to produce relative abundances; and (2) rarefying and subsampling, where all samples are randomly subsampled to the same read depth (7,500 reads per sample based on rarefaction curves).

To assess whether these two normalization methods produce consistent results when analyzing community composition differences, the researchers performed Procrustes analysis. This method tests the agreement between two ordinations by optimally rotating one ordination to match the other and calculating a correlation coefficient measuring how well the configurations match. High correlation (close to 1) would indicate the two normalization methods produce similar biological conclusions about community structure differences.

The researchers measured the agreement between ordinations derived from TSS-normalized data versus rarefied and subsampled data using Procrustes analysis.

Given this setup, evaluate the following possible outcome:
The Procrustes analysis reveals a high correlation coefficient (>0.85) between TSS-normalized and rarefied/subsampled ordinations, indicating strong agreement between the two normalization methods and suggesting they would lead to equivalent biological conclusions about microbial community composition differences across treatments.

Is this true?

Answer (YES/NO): NO